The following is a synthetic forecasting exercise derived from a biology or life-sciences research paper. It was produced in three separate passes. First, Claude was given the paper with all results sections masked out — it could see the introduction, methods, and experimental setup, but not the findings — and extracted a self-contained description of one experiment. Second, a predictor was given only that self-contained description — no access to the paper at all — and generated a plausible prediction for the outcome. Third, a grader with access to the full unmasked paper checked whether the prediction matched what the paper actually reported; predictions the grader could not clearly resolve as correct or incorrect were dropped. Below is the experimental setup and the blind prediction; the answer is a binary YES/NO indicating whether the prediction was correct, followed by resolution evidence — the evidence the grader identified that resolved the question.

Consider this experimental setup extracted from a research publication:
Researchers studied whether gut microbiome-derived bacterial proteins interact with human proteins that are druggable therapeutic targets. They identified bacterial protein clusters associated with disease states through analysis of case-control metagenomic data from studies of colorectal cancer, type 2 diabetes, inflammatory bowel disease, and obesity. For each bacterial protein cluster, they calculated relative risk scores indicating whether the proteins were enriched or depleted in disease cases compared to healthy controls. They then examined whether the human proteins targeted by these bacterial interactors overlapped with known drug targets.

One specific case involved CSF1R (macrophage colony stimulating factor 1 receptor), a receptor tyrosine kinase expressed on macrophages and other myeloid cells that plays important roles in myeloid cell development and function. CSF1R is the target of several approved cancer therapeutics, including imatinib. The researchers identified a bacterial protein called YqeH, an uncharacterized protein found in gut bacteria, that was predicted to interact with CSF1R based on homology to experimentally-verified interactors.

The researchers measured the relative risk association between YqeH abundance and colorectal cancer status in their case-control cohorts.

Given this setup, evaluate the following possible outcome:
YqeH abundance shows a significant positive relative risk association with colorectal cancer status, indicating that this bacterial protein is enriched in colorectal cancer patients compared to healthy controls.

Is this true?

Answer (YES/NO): NO